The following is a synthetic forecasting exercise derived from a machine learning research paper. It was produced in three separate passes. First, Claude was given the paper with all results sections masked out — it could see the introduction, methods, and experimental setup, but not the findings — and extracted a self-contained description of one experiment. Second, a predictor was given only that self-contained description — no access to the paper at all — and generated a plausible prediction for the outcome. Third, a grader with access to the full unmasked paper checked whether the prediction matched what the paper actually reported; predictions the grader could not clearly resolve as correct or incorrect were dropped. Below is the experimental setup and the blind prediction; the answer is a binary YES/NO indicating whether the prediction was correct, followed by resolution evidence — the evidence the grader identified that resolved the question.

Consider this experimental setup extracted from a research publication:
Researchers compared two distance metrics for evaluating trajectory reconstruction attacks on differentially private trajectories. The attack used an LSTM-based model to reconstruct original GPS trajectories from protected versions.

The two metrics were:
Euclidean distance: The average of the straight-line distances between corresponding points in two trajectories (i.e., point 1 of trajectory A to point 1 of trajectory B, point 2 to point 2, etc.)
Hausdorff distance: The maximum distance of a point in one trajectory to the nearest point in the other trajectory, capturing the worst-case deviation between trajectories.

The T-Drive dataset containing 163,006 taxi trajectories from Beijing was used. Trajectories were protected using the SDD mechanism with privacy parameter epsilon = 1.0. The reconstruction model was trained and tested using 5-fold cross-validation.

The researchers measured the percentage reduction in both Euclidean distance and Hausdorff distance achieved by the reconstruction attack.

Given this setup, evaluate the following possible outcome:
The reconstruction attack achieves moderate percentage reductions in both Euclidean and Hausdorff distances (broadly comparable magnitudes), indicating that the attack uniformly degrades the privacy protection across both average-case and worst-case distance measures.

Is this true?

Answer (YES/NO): NO